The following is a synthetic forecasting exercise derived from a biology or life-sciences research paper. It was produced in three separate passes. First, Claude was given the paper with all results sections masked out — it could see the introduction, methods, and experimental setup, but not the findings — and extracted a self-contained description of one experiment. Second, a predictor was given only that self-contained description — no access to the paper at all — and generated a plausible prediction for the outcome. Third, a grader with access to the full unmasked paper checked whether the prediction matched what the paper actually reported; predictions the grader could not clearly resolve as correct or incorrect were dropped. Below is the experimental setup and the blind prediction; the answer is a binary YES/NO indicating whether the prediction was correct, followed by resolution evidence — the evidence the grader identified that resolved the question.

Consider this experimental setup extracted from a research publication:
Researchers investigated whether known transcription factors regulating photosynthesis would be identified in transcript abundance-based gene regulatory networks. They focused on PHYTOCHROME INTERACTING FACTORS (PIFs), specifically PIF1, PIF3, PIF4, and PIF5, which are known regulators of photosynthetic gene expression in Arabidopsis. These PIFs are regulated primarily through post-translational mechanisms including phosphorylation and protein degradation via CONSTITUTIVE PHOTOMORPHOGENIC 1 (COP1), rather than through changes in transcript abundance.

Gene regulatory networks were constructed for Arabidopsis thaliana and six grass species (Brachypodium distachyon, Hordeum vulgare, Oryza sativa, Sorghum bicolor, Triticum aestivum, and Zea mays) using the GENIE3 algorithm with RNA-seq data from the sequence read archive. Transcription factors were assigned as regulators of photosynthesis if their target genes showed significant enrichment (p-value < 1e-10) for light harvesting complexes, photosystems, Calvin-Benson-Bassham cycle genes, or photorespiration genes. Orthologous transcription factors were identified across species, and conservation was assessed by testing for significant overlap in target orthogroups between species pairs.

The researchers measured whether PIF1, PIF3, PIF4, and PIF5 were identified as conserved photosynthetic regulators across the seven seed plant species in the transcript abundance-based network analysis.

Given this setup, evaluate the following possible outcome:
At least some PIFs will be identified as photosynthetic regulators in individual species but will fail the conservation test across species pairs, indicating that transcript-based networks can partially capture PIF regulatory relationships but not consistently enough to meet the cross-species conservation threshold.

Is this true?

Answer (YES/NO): NO